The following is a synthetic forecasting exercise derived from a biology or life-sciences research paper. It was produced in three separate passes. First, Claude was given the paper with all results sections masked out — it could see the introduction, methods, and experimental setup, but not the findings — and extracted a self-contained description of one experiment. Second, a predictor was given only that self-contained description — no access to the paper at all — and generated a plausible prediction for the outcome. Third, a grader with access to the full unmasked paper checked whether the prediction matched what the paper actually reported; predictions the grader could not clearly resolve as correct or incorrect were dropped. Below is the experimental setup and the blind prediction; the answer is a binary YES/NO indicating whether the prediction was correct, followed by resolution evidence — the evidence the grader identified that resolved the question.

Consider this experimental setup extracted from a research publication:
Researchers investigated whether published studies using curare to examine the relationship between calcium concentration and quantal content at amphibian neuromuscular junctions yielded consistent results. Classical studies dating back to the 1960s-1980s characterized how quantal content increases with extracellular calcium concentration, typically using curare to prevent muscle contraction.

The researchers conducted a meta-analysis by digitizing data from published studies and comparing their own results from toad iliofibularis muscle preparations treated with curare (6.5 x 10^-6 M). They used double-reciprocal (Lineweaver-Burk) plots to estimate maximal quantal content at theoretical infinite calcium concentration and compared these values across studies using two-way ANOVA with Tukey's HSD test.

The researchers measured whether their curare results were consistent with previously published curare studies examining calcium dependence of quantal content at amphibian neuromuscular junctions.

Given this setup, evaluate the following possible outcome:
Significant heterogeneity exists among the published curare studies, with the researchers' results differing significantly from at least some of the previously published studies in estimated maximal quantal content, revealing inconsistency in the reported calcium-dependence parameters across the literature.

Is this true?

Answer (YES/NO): NO